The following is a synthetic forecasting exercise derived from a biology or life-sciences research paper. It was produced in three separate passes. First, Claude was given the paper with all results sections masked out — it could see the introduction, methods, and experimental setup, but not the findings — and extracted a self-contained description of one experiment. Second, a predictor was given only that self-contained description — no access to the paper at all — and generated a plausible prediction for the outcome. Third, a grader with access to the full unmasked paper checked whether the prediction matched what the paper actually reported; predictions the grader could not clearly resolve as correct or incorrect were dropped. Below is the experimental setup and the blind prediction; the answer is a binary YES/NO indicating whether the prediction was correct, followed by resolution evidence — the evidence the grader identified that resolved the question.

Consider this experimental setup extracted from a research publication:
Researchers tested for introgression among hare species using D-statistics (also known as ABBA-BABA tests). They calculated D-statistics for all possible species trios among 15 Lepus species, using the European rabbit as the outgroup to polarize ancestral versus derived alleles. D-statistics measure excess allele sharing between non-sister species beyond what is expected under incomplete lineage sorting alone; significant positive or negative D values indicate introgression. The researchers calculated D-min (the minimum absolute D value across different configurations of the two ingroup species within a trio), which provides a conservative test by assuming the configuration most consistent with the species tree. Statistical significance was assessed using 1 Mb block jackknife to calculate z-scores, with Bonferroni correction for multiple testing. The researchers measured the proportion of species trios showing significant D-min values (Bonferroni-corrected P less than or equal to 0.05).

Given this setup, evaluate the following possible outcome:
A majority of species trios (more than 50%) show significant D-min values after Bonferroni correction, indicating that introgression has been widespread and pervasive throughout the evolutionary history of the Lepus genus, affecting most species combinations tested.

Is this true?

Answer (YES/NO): YES